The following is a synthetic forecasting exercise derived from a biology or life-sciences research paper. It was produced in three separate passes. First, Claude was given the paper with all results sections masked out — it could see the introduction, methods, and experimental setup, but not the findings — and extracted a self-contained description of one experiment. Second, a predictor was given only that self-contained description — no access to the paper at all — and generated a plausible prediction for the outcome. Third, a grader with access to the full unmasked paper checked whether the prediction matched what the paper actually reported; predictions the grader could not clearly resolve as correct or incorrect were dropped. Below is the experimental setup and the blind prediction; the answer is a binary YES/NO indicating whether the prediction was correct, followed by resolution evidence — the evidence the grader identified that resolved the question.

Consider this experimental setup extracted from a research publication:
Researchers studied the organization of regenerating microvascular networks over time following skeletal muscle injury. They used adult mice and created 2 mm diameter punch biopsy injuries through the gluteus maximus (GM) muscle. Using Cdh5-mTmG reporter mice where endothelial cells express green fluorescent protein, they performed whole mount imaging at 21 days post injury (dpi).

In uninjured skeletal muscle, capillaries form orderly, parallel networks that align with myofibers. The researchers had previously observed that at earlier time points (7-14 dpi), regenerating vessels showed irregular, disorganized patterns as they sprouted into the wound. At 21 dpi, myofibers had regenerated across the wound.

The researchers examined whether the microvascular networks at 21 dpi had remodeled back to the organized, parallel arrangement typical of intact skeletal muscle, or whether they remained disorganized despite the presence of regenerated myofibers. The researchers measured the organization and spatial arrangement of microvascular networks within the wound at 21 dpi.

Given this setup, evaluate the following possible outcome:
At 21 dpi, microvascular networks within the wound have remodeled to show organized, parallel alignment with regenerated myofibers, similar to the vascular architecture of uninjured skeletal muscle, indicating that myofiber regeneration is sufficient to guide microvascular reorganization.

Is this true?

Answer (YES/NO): NO